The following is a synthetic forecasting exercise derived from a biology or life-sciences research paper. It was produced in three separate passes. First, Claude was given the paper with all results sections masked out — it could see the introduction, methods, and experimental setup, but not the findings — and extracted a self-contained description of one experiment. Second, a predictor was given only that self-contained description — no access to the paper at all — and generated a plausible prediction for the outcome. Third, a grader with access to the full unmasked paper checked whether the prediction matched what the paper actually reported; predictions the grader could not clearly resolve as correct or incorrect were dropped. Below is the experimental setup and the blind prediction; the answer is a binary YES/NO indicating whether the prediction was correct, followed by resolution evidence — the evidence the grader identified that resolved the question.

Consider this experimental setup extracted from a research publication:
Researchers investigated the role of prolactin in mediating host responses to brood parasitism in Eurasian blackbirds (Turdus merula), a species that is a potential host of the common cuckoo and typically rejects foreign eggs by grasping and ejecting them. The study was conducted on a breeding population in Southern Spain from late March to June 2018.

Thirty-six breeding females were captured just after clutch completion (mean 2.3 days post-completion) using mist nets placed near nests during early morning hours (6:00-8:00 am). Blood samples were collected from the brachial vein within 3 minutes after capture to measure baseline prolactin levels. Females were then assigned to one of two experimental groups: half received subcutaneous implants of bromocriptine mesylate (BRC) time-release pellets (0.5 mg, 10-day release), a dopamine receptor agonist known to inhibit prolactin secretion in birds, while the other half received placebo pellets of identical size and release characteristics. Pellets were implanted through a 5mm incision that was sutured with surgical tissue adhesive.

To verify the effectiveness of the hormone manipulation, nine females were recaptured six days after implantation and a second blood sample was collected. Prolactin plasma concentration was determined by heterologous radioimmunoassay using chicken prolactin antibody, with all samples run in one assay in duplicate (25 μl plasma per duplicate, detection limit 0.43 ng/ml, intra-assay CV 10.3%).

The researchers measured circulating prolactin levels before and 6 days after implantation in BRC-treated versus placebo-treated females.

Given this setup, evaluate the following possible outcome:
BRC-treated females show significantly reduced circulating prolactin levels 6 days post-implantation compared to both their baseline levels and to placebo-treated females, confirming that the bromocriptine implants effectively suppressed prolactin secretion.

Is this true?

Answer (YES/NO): YES